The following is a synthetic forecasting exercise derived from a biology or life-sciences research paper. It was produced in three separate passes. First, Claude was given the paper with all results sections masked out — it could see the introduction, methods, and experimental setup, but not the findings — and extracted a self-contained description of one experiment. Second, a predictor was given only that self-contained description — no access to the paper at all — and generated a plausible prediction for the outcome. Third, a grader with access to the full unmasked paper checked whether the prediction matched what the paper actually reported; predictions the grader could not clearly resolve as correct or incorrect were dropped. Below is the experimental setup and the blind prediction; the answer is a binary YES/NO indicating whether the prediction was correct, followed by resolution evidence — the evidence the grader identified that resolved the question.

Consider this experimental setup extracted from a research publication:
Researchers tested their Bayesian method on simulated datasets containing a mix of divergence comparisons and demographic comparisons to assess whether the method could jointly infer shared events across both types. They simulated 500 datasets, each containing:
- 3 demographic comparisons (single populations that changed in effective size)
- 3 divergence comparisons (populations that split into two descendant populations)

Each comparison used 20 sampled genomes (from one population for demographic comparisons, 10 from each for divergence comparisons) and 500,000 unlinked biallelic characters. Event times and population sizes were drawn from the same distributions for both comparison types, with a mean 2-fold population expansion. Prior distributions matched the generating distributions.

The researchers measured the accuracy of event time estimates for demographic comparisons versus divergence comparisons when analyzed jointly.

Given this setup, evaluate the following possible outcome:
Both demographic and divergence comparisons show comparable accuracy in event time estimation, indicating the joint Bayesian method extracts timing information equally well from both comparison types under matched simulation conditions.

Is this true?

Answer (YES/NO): NO